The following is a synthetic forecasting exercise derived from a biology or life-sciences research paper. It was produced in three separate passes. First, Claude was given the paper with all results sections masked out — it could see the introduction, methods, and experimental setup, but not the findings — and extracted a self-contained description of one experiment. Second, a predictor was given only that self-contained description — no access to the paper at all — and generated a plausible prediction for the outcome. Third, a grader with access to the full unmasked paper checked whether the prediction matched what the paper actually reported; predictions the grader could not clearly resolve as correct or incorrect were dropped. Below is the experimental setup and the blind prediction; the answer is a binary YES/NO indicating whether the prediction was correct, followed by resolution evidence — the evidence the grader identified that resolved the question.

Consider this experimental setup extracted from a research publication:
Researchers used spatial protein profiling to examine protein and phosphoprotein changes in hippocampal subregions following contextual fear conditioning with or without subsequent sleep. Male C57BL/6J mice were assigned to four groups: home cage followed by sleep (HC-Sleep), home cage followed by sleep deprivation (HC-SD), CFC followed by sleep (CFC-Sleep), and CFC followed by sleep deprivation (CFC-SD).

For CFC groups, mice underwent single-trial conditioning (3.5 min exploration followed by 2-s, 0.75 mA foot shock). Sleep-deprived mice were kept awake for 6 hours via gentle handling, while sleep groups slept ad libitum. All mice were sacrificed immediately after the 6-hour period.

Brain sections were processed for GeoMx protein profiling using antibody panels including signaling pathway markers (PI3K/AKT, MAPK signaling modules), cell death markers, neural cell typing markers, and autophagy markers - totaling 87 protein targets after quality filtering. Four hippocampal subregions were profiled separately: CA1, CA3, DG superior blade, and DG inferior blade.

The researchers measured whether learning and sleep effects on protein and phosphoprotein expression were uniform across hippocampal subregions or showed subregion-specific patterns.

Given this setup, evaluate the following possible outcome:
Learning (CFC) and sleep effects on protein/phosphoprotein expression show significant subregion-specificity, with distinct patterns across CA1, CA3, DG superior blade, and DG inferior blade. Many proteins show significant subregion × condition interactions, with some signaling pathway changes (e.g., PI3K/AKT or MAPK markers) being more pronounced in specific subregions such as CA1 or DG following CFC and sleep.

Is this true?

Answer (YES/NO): YES